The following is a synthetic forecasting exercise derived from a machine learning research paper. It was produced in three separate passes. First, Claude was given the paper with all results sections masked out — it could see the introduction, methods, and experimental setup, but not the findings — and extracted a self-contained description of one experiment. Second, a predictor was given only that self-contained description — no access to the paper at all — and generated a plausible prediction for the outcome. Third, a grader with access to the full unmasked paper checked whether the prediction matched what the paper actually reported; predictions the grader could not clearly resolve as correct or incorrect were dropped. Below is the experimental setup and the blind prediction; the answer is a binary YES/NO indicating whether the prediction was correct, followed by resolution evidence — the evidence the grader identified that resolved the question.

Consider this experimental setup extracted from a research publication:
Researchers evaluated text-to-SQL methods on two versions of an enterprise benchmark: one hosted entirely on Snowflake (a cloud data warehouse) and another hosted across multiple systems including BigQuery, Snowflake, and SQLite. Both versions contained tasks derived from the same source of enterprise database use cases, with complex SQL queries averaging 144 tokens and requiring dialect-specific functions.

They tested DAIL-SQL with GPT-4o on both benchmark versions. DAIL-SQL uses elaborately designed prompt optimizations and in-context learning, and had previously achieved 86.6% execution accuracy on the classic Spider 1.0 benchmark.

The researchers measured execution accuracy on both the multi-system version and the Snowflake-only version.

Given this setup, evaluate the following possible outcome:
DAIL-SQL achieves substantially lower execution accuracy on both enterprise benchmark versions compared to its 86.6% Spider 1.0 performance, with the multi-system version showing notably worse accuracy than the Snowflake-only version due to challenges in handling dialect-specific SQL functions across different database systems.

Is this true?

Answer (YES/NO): NO